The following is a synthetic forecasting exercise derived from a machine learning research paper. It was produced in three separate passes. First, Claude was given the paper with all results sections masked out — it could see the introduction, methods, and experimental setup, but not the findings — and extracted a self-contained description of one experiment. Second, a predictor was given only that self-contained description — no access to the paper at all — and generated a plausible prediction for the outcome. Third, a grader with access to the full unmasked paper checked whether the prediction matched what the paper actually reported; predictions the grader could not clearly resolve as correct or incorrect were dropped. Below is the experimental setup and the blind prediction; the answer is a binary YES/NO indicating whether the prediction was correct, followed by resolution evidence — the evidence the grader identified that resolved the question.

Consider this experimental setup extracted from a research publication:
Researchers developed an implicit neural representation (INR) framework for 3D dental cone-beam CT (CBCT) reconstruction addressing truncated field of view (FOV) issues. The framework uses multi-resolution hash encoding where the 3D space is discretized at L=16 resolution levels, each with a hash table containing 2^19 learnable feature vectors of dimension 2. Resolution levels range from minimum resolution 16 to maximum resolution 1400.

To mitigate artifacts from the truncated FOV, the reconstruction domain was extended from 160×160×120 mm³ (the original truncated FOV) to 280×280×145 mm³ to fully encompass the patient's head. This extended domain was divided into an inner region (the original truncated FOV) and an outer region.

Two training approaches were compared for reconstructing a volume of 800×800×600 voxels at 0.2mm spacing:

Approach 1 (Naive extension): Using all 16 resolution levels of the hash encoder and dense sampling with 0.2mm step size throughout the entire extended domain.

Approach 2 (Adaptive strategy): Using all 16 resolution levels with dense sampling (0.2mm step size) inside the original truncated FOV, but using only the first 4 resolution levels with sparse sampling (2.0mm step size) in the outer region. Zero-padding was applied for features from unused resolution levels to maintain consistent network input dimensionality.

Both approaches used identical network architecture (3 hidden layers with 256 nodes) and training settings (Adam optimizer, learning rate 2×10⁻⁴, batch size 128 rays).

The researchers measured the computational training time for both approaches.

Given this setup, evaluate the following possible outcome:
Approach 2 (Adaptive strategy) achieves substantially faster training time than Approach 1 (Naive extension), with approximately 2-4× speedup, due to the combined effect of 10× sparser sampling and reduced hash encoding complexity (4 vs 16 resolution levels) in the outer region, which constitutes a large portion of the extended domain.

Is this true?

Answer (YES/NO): YES